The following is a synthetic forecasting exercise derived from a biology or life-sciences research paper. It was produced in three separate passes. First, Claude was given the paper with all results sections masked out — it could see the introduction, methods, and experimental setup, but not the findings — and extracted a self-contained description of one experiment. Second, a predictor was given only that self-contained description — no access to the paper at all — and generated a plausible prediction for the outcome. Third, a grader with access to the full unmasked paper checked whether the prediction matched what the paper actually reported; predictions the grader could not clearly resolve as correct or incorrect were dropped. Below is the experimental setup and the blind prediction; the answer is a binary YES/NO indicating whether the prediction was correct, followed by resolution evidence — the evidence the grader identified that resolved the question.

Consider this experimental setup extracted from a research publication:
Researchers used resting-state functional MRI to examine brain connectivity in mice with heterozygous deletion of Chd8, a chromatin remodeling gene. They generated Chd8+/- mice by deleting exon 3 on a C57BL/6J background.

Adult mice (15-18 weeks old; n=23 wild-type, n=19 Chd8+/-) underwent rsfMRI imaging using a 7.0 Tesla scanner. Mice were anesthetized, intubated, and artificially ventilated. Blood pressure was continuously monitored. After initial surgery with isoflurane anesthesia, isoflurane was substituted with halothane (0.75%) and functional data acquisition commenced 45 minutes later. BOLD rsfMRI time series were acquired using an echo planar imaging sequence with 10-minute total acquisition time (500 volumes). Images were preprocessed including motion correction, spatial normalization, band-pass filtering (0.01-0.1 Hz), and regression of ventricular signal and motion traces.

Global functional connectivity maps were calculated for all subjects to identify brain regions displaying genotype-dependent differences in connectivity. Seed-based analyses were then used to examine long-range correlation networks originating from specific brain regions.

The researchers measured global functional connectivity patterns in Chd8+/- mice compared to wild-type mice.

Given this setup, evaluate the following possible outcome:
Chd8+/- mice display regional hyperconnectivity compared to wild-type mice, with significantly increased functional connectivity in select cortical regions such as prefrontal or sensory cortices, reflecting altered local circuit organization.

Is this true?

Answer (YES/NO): NO